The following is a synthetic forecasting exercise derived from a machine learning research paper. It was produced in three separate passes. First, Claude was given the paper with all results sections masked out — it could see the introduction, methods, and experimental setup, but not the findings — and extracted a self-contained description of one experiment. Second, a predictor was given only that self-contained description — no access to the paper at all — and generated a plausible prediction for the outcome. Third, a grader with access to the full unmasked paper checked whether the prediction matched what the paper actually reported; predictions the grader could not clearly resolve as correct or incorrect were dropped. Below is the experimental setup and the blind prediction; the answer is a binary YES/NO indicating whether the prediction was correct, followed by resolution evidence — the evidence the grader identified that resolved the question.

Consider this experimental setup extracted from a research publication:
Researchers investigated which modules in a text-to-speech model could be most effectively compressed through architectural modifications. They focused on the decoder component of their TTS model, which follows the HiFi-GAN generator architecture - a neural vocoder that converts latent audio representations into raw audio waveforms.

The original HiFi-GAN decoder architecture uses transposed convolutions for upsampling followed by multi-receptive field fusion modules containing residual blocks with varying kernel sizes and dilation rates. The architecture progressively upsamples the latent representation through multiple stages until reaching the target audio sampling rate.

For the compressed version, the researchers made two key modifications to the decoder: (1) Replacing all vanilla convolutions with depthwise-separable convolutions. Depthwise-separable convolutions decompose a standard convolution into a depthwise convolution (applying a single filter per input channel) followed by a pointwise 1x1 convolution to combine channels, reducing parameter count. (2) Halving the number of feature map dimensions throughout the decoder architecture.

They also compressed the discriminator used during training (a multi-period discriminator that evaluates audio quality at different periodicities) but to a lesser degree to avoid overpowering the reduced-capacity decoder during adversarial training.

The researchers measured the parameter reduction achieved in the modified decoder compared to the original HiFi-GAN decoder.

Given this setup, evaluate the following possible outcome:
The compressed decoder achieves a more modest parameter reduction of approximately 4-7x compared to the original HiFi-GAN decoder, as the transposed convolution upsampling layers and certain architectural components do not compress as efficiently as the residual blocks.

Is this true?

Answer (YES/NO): NO